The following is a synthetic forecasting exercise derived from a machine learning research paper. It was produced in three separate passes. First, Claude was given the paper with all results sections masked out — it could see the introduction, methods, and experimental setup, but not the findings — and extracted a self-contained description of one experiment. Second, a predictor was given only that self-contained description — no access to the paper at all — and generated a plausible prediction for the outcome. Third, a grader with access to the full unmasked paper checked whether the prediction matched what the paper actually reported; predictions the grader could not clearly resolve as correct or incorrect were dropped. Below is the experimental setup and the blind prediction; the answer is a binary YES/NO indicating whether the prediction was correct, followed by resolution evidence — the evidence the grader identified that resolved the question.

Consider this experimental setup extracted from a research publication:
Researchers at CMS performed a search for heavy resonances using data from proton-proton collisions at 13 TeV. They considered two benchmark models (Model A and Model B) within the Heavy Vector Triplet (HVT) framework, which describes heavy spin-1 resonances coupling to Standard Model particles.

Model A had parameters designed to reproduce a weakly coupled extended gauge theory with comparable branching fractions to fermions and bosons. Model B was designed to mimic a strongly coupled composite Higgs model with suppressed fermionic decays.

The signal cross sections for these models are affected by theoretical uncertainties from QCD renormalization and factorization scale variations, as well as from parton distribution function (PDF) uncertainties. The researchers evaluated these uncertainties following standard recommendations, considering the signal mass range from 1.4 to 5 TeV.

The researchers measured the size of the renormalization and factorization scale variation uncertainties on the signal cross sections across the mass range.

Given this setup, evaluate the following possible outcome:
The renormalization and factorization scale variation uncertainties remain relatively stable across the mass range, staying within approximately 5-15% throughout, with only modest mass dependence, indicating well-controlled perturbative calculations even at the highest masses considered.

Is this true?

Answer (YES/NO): NO